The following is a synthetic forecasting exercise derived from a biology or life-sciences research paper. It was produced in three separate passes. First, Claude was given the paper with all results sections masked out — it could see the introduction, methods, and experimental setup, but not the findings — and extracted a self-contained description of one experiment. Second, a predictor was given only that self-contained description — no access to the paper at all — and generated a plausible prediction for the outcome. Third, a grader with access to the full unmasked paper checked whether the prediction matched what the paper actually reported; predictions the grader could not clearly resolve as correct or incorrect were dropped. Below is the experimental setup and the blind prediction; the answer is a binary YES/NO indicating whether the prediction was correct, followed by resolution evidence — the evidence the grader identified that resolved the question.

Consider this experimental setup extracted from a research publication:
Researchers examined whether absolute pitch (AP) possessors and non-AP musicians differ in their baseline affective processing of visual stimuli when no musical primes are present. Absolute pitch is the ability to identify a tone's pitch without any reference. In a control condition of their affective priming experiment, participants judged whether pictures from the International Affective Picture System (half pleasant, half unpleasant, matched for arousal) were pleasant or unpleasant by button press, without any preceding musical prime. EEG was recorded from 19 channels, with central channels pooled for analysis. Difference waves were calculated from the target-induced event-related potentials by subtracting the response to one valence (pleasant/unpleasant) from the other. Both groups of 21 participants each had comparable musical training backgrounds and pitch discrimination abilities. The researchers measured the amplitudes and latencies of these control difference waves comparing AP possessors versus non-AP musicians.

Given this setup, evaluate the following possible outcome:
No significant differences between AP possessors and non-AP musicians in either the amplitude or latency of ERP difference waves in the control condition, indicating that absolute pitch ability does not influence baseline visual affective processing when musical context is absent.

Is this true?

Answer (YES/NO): YES